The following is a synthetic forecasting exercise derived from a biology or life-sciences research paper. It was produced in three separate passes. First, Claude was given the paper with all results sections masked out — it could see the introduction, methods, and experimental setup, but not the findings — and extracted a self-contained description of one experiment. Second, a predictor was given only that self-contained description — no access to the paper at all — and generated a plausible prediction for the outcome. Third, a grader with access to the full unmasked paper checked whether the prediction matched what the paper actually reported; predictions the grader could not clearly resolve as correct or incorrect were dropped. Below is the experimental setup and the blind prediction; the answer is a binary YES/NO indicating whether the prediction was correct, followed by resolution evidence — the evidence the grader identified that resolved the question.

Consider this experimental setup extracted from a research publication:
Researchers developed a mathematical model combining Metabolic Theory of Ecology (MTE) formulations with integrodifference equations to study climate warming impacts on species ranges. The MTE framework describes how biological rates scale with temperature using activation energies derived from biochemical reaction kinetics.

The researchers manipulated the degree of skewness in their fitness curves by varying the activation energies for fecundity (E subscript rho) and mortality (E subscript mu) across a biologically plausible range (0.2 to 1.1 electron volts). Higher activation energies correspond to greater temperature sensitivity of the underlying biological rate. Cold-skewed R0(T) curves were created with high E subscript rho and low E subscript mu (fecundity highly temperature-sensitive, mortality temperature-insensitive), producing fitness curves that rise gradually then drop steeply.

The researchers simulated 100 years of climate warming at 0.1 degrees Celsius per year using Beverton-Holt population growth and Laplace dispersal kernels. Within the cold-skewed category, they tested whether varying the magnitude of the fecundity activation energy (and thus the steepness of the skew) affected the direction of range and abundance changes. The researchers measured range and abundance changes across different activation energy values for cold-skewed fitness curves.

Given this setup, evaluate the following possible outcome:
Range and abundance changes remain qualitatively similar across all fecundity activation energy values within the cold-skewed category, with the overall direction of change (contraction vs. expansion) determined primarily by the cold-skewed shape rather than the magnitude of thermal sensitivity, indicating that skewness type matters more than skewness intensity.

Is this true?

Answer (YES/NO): NO